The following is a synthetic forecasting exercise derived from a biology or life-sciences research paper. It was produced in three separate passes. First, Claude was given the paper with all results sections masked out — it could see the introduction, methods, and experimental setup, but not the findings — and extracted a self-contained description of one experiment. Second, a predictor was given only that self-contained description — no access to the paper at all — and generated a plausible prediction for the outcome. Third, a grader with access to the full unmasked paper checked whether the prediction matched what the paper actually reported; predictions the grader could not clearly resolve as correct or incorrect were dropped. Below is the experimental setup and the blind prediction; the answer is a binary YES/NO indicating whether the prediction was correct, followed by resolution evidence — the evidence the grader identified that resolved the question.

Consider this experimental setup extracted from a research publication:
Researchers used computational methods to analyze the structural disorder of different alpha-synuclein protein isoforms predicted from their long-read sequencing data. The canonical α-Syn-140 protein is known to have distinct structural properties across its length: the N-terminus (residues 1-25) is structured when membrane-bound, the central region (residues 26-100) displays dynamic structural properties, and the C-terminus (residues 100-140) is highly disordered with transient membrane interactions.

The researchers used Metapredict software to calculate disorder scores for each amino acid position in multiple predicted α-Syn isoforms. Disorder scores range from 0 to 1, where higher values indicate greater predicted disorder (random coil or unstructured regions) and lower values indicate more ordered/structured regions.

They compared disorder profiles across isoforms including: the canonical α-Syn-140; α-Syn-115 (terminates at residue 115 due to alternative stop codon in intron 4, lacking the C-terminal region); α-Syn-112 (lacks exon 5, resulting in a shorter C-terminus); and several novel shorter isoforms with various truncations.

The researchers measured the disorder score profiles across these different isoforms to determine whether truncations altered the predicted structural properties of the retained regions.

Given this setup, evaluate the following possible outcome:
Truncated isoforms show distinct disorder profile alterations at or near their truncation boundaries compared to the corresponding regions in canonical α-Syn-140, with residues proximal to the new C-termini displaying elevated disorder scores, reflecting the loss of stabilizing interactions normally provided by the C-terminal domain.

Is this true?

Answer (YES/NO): NO